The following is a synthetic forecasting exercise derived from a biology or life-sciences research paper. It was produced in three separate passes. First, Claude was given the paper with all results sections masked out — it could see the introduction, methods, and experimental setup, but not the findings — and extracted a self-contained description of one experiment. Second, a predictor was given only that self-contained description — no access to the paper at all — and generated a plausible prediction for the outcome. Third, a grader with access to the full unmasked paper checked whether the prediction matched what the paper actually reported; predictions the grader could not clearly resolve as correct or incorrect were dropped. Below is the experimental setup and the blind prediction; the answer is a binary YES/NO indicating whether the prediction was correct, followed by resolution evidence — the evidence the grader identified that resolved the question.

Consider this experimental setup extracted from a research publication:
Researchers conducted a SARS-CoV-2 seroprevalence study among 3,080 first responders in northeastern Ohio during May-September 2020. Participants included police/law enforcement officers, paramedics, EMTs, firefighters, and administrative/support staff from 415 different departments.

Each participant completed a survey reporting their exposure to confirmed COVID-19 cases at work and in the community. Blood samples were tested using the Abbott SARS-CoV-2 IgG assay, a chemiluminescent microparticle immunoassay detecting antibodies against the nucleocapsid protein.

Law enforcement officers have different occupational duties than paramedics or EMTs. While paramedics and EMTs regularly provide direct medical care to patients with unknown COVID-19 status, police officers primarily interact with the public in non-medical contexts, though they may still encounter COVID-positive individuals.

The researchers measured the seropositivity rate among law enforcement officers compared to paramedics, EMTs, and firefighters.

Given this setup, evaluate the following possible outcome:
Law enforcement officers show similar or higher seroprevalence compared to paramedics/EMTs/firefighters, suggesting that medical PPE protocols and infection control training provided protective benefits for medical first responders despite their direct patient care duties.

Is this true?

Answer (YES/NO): NO